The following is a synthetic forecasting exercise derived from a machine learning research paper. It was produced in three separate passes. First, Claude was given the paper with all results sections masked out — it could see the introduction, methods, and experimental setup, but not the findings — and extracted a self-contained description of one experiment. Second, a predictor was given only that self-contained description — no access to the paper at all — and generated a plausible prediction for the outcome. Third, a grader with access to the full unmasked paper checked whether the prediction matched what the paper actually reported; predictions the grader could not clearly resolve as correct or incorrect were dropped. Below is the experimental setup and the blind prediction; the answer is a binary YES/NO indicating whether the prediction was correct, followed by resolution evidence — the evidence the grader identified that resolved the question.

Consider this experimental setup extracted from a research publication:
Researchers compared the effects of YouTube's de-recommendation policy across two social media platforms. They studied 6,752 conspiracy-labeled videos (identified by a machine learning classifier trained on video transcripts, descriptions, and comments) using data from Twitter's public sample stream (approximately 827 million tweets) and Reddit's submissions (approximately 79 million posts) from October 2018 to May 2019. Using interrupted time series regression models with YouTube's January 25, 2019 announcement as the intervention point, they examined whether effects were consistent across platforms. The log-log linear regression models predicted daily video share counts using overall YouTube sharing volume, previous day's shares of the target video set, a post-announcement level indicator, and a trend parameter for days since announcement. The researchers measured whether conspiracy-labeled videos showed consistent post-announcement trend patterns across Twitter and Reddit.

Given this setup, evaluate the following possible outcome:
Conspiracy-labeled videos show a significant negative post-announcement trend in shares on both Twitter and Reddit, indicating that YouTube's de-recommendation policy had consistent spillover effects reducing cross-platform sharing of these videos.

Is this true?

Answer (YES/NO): YES